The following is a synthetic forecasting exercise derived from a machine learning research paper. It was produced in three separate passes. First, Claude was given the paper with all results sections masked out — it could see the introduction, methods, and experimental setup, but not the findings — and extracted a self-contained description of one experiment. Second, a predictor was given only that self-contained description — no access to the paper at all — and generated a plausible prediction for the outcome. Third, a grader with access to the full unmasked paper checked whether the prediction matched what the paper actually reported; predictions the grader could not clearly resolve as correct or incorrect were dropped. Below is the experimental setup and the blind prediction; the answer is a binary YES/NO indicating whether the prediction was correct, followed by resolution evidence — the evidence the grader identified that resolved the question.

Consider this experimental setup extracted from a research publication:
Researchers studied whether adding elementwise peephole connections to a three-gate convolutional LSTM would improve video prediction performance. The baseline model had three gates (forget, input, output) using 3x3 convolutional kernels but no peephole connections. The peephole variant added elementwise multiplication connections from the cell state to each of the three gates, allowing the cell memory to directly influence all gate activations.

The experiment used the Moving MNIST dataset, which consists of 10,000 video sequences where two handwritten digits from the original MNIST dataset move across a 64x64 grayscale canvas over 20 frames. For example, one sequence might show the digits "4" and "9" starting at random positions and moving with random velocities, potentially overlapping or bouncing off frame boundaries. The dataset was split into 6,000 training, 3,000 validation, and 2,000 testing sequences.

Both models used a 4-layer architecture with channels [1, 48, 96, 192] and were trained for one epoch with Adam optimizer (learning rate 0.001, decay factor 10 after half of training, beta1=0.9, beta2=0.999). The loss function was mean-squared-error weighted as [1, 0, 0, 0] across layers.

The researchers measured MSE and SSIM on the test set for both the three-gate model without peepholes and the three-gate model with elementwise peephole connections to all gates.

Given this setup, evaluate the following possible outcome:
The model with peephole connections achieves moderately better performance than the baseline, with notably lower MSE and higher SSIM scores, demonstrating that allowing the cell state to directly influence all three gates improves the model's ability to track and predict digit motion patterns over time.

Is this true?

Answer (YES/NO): NO